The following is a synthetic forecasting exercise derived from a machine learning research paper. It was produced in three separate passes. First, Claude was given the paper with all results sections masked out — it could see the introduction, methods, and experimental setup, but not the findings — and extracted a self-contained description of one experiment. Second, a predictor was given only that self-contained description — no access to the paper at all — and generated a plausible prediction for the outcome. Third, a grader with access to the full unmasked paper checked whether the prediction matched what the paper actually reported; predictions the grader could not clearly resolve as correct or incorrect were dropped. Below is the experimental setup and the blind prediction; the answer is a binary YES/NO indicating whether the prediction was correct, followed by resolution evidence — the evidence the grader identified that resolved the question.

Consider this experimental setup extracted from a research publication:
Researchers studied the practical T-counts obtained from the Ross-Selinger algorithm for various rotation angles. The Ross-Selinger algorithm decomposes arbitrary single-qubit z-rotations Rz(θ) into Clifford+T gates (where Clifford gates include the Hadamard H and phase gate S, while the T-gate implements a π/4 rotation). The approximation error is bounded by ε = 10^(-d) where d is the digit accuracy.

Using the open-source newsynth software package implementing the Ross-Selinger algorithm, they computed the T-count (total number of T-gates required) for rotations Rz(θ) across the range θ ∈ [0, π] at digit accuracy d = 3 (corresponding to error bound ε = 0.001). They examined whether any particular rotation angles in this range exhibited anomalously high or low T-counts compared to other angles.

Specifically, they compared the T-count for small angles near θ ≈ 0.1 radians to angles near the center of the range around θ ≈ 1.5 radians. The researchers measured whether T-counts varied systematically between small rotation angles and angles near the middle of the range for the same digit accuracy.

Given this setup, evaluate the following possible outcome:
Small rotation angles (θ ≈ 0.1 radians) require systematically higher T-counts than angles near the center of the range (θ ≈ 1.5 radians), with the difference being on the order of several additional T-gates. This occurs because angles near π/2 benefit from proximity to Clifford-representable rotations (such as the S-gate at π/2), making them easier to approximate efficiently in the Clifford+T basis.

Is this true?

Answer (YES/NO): NO